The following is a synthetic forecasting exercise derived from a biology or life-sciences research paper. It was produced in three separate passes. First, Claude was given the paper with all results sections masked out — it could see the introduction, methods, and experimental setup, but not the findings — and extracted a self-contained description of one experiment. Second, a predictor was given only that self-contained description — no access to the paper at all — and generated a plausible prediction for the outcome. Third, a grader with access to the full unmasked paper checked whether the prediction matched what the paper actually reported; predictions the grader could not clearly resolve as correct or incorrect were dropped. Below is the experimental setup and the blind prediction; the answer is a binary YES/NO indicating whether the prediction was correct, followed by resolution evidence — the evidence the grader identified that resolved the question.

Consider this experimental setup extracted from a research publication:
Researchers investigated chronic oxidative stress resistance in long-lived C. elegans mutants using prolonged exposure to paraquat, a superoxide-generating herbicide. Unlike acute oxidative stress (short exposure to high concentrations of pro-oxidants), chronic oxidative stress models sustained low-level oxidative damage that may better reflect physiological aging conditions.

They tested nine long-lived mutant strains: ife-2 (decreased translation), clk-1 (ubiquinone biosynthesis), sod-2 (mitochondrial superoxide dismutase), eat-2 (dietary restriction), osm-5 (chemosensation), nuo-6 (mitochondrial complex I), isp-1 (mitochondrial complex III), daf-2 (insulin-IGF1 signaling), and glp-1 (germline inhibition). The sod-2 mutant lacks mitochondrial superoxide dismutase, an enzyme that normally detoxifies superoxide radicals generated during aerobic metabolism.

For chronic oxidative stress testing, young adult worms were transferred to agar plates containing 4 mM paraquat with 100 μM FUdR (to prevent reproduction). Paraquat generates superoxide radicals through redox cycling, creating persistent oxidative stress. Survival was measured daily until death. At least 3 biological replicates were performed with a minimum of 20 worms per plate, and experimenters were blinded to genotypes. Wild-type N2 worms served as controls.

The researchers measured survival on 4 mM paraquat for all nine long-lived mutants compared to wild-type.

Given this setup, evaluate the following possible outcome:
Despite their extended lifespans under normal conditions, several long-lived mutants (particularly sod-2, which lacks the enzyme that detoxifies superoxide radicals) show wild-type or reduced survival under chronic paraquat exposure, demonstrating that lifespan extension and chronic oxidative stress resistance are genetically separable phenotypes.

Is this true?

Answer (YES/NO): YES